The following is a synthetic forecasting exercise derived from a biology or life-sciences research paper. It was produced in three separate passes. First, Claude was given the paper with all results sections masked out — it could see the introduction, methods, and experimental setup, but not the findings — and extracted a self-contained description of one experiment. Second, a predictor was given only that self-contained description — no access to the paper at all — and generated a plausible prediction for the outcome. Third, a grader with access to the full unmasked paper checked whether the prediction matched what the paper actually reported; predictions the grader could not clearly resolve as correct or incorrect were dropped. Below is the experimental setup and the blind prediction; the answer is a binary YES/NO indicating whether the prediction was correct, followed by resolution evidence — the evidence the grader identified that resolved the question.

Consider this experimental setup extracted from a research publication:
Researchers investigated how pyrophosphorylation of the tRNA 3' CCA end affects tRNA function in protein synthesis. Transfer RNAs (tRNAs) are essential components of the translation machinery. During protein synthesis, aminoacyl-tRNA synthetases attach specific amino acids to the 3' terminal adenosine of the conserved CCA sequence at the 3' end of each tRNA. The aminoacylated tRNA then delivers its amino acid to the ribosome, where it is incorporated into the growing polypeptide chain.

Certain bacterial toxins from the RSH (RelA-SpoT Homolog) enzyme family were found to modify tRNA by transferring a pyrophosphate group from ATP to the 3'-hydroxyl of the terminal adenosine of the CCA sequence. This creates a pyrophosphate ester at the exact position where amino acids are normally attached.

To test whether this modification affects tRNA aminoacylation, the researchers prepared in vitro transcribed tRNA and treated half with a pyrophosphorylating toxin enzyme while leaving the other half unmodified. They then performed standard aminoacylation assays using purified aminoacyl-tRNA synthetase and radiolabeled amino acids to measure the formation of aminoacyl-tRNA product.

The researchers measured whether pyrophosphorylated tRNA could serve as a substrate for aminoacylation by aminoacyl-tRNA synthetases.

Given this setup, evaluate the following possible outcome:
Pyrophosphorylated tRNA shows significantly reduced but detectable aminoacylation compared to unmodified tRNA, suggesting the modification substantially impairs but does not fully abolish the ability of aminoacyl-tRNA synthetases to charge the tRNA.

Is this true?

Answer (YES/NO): NO